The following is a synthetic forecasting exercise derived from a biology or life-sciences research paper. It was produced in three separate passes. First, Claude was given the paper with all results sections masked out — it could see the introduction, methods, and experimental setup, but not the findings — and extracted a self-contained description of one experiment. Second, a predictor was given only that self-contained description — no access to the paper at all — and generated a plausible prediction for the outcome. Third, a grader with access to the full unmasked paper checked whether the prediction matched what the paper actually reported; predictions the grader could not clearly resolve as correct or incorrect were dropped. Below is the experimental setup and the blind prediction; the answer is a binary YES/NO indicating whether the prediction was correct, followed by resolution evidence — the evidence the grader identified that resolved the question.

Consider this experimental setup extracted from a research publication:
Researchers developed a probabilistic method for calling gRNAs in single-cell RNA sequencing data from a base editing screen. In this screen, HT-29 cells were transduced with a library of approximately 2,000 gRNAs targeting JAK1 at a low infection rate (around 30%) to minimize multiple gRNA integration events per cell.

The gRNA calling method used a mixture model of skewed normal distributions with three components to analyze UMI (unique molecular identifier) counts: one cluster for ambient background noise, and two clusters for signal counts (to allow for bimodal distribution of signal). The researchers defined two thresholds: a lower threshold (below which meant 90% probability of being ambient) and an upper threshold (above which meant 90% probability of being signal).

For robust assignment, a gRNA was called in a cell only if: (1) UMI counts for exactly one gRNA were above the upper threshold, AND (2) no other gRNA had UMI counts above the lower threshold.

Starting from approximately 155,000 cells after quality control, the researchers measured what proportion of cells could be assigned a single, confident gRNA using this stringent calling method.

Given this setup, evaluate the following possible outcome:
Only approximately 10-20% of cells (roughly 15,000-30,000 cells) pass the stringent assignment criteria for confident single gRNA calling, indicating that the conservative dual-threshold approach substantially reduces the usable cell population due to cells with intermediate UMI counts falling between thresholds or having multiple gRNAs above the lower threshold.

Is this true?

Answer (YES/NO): NO